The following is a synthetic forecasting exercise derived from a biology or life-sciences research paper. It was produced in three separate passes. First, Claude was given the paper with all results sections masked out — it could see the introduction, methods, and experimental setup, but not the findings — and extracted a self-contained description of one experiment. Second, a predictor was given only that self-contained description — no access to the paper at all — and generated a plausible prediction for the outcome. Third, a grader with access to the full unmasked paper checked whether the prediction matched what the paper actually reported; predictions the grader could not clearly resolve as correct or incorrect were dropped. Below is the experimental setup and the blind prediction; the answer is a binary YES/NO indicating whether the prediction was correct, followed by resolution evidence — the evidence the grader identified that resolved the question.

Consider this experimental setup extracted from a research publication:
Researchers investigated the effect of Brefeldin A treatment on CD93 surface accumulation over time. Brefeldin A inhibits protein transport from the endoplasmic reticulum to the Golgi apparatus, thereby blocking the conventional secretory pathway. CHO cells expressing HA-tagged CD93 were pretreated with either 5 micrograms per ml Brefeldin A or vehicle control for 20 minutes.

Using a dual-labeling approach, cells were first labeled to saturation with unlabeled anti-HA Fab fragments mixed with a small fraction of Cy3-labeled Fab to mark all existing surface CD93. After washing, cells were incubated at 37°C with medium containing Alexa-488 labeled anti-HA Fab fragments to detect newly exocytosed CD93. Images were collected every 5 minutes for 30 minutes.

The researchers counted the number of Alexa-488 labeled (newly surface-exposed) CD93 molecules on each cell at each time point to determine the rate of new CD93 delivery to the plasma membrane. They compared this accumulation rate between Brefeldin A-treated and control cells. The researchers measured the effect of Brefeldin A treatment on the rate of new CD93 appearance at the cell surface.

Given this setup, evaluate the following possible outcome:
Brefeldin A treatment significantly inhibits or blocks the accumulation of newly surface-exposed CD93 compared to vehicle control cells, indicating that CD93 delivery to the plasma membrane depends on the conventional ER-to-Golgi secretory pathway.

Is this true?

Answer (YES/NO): NO